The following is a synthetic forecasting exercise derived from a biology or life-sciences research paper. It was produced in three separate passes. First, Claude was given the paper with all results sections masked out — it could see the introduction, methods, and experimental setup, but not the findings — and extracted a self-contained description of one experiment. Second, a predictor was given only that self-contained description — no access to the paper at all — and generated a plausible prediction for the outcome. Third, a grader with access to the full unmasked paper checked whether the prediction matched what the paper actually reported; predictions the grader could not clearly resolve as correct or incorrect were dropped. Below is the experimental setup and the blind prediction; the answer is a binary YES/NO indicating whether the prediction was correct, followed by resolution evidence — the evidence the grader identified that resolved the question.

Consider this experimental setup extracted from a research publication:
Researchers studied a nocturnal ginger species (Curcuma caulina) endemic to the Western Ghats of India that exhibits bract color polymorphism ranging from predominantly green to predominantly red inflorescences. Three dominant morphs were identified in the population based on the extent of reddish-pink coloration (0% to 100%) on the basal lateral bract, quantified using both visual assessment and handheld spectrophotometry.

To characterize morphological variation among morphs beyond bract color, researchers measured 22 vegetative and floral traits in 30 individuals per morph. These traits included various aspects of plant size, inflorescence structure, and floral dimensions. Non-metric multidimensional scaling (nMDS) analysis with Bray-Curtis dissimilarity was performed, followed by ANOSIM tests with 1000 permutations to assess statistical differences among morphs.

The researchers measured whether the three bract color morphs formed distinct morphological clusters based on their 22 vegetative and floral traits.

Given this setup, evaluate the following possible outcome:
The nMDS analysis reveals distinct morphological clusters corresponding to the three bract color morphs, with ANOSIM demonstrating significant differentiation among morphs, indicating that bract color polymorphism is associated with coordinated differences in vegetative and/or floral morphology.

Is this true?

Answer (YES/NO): NO